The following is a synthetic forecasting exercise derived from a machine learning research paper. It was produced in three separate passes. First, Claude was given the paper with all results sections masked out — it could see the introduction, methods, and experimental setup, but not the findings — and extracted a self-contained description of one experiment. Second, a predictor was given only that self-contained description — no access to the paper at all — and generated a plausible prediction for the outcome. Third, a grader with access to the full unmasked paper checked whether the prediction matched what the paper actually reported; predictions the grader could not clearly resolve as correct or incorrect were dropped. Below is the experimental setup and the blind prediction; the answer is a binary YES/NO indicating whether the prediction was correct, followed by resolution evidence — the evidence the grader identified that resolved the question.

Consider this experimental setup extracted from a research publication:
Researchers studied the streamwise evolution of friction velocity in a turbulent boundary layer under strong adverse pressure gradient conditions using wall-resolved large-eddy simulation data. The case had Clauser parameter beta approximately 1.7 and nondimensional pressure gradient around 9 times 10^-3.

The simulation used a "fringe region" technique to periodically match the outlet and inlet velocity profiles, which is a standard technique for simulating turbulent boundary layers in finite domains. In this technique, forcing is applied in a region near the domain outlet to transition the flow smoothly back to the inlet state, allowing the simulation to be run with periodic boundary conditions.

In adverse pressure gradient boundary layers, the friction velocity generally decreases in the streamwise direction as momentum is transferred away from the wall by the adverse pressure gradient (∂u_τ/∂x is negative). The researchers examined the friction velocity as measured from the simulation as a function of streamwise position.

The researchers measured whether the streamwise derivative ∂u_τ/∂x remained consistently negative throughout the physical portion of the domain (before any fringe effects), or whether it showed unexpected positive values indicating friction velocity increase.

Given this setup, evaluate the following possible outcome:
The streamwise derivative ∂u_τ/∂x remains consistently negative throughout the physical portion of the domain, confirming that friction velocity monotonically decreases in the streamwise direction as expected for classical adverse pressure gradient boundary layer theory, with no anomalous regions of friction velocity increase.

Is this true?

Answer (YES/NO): YES